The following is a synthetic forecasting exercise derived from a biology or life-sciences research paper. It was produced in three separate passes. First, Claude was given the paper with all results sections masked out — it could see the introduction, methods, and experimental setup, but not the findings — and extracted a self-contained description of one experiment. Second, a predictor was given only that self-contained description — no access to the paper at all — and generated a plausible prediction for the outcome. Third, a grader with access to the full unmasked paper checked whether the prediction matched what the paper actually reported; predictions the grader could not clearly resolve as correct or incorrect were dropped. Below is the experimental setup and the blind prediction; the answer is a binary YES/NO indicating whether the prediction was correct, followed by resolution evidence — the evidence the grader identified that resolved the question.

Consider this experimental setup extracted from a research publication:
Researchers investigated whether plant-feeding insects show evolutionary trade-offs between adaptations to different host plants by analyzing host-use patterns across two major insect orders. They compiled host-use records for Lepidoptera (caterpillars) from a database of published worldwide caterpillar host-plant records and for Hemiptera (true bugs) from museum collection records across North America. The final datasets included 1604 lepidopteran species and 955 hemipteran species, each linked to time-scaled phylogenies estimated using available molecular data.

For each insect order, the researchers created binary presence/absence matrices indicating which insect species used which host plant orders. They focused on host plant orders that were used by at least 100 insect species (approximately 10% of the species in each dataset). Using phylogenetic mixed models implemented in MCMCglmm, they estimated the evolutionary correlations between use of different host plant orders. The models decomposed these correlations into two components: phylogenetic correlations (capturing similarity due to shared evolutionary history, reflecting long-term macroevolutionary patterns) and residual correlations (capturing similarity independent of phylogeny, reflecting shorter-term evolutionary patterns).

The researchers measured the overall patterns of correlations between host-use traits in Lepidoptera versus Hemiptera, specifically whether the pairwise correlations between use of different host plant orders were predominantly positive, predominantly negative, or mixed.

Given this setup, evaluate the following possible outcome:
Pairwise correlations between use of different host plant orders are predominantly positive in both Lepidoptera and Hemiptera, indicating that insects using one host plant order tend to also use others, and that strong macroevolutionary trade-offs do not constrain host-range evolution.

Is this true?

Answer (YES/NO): NO